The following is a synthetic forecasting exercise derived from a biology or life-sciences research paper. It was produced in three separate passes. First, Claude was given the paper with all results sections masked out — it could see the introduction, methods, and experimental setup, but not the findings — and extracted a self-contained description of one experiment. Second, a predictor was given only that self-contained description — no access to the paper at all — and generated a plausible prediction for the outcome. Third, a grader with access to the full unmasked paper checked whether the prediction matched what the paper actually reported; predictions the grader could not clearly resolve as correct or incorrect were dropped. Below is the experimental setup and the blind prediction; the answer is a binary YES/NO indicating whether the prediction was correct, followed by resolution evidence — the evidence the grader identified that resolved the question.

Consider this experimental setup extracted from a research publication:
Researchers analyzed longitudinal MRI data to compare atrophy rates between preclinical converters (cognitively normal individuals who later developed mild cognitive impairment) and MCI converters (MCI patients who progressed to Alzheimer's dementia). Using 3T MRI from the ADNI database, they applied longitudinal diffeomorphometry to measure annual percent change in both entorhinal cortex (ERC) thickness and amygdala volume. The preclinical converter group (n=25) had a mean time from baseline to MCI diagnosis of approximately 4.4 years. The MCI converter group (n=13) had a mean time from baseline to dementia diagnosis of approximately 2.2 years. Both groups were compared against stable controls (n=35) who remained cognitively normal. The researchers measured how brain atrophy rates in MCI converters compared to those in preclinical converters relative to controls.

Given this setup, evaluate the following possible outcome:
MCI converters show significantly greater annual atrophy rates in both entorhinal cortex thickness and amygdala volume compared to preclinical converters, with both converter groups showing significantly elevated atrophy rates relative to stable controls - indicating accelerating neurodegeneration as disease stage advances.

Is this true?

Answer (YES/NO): YES